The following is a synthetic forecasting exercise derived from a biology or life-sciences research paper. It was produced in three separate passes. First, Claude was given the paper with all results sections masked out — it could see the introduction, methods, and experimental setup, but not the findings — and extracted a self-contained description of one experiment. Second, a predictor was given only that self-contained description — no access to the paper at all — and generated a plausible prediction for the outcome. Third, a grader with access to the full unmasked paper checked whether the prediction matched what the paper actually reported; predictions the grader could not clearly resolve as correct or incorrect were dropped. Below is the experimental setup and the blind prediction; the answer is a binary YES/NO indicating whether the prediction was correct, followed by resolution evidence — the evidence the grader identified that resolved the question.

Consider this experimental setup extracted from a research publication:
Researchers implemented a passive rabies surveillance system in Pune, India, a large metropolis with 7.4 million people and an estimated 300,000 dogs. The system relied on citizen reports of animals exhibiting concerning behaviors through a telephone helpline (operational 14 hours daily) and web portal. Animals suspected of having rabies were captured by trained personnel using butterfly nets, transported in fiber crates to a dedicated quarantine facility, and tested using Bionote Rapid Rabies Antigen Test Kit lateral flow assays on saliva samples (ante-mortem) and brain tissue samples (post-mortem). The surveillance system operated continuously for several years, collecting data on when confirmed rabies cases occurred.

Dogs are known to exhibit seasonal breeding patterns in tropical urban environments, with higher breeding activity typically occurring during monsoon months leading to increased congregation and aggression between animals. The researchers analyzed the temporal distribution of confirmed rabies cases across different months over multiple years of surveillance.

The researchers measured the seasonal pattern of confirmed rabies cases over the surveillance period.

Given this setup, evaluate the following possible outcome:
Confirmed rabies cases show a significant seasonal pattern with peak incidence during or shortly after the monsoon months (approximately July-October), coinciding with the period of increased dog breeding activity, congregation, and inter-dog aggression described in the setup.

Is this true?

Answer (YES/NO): NO